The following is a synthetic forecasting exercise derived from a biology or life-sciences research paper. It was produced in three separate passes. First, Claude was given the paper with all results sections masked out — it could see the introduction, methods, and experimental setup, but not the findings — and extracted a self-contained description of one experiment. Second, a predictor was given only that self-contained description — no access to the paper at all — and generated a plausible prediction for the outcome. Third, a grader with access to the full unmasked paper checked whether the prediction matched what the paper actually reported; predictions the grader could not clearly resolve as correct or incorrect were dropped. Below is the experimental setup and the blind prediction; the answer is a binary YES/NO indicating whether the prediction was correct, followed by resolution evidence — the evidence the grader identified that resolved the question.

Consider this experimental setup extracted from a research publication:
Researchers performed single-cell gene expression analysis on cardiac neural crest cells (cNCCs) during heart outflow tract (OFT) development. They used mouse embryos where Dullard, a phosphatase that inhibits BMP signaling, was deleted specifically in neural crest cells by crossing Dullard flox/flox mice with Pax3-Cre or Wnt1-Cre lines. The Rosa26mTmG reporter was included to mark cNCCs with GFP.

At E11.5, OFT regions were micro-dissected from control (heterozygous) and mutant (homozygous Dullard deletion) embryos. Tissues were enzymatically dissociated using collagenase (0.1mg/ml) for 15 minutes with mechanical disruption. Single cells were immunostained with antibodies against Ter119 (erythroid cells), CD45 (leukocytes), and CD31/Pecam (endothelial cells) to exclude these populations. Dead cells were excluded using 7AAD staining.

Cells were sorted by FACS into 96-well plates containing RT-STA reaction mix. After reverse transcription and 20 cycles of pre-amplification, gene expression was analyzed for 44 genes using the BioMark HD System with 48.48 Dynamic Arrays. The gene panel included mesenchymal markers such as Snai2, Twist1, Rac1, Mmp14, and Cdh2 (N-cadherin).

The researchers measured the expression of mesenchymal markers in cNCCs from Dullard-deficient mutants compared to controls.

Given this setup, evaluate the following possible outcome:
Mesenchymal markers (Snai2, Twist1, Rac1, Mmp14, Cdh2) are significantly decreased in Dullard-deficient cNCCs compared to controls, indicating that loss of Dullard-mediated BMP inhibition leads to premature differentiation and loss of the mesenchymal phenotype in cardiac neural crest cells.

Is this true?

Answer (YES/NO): YES